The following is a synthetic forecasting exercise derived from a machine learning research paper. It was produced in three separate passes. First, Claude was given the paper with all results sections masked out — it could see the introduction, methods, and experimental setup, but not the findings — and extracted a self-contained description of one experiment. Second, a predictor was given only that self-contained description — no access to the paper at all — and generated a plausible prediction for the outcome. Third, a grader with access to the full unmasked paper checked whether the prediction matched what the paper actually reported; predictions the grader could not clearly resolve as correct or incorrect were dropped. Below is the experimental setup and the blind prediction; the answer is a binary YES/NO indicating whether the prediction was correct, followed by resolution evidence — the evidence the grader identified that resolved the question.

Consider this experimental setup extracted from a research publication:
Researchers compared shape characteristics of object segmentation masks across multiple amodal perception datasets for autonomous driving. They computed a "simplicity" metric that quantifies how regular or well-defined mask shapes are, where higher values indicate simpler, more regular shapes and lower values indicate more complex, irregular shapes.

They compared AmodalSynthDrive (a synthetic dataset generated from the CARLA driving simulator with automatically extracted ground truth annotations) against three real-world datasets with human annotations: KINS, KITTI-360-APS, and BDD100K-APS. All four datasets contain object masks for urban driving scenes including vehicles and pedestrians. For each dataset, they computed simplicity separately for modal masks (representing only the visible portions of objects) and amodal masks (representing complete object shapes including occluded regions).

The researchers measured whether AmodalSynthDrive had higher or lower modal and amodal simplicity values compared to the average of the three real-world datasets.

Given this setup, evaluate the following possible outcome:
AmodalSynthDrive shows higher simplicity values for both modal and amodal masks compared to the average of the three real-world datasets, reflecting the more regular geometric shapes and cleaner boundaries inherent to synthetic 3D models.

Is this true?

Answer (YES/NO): NO